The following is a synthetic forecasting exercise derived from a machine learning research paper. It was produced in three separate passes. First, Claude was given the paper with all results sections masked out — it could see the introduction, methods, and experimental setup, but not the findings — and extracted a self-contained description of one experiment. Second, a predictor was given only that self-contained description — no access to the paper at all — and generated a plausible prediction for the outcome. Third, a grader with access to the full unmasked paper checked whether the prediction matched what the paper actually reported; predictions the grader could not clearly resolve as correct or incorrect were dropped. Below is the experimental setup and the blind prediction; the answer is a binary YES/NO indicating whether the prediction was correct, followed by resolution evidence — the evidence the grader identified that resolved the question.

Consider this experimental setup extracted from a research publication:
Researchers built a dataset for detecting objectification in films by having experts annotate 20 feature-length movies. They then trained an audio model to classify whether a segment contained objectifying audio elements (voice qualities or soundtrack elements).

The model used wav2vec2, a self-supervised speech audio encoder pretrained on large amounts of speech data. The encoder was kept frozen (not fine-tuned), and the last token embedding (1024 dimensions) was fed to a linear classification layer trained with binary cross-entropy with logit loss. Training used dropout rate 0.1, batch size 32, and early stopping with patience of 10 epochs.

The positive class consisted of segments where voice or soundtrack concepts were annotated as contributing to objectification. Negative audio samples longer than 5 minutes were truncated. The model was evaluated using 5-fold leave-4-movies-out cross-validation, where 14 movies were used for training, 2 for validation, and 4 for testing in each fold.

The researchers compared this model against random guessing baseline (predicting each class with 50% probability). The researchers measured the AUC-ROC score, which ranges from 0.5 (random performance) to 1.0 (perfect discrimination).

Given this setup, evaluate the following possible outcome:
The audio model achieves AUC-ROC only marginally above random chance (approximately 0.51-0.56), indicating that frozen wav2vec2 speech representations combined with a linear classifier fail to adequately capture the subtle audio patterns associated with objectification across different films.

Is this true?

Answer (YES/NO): NO